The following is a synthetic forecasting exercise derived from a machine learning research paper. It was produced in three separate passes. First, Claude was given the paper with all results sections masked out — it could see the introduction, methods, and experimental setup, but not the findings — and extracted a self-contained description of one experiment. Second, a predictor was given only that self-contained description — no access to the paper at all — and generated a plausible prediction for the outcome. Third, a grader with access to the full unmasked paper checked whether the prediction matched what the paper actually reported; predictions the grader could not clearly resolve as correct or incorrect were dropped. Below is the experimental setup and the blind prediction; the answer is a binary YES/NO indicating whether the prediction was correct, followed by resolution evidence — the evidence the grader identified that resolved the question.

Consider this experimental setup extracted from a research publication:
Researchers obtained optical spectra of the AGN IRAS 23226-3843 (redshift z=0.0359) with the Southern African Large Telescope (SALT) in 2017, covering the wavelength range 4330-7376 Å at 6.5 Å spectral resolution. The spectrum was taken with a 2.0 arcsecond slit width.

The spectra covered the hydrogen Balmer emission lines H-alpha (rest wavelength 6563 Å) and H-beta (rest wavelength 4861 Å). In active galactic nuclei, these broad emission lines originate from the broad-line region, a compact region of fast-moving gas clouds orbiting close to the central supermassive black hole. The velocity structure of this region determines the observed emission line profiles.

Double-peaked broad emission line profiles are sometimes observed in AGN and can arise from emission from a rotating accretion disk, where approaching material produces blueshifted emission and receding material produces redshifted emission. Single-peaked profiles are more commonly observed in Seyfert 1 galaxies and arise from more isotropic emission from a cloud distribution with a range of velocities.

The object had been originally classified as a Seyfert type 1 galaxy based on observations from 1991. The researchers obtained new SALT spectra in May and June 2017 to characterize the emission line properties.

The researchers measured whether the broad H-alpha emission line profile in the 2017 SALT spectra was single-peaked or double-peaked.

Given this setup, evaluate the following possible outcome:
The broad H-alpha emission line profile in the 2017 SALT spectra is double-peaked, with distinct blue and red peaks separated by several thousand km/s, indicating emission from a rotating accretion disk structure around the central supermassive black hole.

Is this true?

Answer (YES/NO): YES